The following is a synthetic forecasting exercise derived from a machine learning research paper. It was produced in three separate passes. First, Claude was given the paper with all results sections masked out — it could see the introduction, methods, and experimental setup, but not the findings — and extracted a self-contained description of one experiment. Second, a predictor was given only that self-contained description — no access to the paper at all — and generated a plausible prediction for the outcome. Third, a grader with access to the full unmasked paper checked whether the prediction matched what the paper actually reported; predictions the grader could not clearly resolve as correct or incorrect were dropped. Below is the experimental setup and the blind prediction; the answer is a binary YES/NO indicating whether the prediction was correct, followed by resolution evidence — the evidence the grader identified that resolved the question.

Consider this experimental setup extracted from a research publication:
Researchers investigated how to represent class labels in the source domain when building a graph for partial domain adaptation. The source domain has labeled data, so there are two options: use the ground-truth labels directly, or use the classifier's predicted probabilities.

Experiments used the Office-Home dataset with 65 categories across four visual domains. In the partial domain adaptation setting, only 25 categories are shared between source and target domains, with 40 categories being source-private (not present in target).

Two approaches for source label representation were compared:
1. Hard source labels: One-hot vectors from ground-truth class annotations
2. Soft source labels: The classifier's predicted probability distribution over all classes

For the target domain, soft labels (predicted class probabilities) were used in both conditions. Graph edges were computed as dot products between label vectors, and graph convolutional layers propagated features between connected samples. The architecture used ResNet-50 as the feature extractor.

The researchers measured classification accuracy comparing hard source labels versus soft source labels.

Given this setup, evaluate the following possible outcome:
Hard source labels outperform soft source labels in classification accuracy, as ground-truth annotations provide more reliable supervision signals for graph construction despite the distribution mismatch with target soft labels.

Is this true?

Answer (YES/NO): YES